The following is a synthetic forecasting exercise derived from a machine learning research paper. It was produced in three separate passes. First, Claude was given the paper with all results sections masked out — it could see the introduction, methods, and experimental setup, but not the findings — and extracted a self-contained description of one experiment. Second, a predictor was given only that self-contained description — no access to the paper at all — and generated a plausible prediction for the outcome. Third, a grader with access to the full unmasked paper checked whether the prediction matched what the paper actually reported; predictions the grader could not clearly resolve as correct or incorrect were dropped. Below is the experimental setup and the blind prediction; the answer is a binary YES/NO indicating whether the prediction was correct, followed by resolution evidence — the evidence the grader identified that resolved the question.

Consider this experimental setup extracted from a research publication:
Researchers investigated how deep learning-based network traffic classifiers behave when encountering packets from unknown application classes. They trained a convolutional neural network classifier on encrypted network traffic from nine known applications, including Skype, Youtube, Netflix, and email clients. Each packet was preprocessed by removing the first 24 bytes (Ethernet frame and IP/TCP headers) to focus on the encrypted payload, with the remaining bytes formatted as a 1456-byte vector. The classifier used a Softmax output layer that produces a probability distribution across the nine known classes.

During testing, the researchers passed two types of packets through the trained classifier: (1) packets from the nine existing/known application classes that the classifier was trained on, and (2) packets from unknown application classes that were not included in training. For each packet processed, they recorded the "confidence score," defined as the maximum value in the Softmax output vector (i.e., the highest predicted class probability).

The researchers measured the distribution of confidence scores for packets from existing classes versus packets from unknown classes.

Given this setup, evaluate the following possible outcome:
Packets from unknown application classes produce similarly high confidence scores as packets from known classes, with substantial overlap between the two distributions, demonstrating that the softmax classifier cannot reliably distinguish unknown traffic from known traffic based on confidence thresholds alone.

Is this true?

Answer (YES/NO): NO